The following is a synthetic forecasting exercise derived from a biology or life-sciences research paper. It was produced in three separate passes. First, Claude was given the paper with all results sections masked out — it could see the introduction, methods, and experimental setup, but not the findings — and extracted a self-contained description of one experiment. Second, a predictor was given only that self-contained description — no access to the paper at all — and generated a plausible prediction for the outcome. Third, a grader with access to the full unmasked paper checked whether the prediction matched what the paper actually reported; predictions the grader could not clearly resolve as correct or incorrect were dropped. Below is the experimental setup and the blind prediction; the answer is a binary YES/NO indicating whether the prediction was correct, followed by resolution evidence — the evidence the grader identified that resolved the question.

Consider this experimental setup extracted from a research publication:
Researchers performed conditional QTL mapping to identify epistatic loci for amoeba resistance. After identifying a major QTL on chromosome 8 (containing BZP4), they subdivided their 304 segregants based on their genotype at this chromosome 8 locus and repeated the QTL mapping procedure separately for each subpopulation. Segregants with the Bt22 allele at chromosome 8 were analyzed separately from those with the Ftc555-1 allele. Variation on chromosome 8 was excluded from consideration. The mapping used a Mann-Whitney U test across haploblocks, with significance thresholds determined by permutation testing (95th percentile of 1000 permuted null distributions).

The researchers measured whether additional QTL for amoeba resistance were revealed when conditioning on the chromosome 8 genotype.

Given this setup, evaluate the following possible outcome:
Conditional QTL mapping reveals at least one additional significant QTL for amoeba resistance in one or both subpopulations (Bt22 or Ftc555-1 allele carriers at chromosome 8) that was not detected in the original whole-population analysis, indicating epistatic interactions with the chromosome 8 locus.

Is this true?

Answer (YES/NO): YES